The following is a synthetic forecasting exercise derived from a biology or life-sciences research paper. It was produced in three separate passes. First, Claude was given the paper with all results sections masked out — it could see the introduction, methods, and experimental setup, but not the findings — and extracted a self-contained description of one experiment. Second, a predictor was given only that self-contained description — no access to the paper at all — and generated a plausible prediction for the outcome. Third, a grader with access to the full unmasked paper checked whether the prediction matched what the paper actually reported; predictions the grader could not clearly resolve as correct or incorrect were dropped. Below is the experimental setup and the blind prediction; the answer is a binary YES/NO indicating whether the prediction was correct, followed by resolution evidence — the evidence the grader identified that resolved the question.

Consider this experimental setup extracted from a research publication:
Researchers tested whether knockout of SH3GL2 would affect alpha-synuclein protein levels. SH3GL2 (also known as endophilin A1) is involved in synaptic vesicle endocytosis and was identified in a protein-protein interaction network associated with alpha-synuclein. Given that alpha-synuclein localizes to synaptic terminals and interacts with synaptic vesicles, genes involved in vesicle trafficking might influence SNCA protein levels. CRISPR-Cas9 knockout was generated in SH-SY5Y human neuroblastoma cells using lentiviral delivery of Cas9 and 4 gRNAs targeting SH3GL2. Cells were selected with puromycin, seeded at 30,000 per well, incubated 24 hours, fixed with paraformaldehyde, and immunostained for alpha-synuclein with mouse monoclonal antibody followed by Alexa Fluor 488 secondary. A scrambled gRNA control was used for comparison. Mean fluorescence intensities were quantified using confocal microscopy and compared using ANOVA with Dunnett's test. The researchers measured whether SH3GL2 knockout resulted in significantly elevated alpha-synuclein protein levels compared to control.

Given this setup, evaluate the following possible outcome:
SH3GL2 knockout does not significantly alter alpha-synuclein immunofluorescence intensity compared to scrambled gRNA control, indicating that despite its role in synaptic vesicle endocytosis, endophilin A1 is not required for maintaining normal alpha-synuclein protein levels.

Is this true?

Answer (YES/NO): YES